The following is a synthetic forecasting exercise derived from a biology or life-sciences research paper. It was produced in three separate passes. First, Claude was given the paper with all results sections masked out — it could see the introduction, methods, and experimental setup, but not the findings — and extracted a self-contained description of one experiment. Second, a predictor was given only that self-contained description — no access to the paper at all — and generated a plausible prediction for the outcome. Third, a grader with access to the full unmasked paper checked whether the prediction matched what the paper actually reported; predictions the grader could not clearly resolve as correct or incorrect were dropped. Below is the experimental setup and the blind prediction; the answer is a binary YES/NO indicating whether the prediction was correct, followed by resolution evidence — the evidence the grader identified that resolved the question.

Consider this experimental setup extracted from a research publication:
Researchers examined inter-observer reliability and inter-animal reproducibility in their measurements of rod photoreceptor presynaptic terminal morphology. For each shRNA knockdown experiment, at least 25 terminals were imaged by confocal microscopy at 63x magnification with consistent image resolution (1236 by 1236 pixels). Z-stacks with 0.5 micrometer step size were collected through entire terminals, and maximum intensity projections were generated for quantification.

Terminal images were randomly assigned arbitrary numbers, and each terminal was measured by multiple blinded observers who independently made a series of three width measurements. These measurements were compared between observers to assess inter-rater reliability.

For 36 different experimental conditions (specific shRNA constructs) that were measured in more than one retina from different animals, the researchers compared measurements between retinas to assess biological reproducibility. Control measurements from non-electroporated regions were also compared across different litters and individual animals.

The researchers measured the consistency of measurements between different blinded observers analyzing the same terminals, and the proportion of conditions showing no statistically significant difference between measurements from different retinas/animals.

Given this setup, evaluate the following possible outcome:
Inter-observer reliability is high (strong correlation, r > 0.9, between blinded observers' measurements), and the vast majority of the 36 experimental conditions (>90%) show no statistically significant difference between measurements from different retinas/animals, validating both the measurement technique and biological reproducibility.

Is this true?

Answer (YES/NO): NO